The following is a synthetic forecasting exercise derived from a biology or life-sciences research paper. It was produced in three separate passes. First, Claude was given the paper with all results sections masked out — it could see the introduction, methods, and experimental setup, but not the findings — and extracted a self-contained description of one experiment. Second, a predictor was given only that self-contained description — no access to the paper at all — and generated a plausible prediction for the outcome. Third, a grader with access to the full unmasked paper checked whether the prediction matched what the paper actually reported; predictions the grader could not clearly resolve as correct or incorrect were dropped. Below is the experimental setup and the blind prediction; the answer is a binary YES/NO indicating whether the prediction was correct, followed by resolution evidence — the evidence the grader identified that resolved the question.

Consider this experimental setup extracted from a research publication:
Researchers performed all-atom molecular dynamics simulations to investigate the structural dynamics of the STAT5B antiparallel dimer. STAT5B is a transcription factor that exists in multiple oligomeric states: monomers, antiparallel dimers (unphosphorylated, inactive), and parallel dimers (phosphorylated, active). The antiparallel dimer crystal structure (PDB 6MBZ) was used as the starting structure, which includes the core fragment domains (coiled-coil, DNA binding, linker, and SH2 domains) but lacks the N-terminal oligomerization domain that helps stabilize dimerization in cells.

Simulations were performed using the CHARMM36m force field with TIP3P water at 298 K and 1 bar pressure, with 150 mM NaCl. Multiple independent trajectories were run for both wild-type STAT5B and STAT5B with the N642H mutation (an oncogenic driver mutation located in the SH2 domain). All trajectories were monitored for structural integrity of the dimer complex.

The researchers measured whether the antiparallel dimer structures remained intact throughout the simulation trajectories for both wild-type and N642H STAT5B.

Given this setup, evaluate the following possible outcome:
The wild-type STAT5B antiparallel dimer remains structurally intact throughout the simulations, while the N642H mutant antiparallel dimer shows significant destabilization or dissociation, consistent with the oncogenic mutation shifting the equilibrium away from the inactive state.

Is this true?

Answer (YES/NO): NO